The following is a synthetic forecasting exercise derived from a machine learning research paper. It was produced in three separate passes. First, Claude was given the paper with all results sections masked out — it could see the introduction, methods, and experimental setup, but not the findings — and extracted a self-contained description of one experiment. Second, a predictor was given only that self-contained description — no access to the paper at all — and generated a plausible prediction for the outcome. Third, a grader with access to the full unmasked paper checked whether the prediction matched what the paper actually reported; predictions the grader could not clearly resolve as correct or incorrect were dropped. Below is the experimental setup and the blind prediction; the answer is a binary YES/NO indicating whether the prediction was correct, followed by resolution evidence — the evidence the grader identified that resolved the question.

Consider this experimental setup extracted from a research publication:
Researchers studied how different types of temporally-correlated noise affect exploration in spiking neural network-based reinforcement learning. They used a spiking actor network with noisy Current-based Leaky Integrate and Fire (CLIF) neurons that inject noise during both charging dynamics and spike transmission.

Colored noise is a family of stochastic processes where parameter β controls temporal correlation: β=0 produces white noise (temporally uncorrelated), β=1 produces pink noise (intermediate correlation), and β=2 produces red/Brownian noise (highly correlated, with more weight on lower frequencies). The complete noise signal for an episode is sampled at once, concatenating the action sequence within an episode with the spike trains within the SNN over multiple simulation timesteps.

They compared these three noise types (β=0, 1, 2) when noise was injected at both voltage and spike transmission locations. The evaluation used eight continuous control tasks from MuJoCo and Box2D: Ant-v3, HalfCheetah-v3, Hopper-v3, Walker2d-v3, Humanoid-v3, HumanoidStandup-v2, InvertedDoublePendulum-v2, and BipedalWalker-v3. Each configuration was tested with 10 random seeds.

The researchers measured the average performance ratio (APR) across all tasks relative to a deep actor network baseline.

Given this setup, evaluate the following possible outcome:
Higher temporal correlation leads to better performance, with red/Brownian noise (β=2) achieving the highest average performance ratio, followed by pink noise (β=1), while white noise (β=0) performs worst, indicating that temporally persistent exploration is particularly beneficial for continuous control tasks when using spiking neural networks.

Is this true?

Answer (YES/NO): NO